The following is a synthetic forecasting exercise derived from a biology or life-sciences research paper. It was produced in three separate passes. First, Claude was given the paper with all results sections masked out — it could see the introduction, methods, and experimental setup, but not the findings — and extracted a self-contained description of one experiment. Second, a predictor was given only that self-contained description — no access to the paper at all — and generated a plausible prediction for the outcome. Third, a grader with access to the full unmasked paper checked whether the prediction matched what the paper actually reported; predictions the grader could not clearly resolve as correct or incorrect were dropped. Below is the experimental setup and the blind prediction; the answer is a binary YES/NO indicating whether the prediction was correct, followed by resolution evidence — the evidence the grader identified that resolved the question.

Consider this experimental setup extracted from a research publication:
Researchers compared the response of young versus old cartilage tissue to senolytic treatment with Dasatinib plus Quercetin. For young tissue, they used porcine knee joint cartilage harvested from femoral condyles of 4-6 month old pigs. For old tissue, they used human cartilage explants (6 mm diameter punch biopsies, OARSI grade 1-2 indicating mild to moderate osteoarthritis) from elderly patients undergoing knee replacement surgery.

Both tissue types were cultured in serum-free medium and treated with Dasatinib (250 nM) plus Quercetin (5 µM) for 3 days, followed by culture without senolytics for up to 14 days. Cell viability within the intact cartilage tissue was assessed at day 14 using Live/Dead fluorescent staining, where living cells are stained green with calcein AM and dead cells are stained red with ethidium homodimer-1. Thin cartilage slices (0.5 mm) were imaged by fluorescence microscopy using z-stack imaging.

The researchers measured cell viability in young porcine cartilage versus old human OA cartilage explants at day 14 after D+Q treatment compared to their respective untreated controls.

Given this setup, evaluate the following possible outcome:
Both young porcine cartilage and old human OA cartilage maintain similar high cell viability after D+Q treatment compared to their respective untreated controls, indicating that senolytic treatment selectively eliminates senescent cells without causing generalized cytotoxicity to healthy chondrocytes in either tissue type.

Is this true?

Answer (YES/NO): NO